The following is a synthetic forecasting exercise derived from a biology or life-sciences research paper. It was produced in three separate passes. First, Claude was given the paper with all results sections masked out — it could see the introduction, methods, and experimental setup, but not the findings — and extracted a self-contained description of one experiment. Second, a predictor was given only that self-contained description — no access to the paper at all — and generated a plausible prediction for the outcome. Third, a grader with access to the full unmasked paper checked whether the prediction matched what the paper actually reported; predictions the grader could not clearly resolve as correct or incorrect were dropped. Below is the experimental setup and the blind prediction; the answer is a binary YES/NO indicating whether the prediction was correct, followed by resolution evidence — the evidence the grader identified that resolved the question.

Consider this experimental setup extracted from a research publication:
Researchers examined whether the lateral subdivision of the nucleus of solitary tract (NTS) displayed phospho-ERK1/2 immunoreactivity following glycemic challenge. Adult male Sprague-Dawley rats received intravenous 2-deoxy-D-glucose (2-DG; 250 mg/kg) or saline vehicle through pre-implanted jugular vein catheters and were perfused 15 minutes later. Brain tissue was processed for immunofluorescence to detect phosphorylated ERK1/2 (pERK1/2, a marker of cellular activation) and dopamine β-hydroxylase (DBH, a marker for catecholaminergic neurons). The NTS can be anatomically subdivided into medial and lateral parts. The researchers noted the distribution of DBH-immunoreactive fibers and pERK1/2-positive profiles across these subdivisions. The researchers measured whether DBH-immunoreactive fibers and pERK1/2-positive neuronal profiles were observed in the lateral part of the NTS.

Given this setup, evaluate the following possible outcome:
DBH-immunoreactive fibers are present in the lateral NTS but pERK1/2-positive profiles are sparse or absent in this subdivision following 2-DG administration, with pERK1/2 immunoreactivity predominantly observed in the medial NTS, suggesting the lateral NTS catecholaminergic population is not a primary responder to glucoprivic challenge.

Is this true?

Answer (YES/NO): NO